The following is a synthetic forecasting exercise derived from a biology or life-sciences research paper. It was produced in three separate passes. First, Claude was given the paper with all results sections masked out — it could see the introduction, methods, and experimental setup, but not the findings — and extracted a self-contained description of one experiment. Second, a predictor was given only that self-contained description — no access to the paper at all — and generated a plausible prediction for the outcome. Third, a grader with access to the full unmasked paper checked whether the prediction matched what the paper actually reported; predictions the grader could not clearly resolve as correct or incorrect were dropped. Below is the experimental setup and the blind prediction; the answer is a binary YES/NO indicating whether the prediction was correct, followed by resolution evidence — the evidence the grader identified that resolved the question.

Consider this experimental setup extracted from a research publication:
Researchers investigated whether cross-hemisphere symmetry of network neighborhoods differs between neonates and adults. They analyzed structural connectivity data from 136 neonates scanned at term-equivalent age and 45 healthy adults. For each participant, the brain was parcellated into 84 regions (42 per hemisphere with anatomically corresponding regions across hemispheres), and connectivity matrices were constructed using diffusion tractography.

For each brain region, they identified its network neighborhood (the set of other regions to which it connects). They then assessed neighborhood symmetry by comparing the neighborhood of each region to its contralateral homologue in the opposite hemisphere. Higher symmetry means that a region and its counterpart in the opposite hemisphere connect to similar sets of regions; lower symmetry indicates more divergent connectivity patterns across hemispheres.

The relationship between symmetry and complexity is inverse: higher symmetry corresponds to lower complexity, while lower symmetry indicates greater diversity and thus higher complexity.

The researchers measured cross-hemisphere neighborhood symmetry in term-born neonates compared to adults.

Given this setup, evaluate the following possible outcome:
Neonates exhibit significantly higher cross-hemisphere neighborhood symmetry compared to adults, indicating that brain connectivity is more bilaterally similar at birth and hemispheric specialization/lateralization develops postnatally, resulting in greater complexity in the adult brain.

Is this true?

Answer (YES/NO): YES